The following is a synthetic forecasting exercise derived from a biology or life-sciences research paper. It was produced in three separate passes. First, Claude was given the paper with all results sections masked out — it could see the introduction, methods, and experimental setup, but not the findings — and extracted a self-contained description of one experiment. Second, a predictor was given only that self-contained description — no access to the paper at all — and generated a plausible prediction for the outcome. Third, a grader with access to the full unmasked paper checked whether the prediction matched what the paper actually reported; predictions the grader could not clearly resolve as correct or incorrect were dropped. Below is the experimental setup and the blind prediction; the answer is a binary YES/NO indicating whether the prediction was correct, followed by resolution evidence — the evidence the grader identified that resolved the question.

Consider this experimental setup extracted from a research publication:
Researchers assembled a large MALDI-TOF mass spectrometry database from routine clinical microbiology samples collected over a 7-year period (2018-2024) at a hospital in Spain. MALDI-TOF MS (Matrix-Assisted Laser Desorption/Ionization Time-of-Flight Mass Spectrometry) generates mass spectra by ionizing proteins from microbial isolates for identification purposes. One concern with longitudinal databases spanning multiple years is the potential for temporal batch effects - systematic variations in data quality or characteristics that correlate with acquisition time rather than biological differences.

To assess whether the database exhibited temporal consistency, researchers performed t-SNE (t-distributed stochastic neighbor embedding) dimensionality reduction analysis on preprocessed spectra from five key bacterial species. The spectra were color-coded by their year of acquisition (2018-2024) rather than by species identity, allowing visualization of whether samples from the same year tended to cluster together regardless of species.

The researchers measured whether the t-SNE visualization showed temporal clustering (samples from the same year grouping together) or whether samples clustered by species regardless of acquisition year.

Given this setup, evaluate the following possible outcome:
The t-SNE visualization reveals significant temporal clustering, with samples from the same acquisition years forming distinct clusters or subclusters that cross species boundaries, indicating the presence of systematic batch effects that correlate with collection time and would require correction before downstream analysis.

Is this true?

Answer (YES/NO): NO